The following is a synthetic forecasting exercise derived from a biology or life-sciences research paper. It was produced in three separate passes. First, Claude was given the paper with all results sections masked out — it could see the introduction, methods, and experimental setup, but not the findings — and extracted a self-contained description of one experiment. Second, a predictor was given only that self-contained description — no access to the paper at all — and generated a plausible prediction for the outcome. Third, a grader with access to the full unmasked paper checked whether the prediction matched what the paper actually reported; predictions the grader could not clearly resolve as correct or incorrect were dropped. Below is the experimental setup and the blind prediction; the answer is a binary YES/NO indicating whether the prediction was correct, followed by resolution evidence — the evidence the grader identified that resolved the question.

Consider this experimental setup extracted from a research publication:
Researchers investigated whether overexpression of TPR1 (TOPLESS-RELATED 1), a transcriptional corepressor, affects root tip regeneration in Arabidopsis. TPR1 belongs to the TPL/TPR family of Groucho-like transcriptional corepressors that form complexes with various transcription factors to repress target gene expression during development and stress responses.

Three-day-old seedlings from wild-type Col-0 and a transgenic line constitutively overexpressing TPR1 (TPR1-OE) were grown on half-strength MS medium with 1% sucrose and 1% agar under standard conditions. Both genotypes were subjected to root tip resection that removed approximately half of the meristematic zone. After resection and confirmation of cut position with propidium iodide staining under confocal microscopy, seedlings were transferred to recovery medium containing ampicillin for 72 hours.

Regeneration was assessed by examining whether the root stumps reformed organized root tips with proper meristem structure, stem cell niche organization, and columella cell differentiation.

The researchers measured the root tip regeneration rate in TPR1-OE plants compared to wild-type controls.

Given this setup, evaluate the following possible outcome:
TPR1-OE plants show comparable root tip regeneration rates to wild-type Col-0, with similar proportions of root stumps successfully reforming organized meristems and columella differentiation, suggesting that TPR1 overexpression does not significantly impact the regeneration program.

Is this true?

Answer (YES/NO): NO